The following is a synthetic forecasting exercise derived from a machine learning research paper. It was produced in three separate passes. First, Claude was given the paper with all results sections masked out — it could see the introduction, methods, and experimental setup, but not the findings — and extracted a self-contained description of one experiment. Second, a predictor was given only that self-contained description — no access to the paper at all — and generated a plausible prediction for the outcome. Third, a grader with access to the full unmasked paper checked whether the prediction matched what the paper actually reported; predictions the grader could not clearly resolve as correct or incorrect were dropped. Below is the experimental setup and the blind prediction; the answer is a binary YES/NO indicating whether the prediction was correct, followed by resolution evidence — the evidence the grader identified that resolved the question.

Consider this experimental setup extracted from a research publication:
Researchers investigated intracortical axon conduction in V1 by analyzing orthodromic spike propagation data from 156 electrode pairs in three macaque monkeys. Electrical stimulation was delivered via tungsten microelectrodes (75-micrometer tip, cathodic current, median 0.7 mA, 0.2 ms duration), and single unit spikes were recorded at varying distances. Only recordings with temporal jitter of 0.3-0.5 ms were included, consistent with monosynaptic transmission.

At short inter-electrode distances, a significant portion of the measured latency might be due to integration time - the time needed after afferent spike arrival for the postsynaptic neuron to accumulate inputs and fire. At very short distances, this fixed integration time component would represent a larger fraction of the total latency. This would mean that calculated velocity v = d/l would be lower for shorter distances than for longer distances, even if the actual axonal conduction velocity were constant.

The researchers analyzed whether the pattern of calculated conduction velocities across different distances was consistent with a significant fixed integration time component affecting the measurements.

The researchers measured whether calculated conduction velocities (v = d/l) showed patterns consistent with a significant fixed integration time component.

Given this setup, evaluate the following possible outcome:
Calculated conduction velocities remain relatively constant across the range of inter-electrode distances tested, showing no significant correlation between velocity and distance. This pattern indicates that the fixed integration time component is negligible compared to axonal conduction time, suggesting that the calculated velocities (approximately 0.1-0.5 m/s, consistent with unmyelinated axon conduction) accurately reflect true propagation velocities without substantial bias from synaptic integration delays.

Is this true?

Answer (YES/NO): NO